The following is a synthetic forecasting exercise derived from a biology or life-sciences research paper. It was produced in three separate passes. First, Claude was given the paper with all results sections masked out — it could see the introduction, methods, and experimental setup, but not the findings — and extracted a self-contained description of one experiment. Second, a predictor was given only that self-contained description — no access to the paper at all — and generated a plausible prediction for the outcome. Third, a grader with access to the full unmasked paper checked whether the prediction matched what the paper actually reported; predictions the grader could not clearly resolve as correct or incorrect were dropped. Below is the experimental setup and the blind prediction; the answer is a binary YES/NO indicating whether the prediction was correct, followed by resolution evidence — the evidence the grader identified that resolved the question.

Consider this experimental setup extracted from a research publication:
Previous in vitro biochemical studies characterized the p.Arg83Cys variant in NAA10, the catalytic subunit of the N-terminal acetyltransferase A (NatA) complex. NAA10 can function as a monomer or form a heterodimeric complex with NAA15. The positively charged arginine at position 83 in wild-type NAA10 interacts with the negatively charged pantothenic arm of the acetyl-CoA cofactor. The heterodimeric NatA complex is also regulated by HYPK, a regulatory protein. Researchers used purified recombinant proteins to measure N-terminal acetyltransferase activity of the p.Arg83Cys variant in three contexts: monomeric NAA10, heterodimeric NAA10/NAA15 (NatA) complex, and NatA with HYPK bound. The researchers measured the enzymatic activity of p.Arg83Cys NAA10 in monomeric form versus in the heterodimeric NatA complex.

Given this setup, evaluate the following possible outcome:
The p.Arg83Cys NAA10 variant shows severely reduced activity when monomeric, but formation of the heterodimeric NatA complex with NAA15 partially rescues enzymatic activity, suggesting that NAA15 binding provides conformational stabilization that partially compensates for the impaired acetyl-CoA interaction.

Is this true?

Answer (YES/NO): NO